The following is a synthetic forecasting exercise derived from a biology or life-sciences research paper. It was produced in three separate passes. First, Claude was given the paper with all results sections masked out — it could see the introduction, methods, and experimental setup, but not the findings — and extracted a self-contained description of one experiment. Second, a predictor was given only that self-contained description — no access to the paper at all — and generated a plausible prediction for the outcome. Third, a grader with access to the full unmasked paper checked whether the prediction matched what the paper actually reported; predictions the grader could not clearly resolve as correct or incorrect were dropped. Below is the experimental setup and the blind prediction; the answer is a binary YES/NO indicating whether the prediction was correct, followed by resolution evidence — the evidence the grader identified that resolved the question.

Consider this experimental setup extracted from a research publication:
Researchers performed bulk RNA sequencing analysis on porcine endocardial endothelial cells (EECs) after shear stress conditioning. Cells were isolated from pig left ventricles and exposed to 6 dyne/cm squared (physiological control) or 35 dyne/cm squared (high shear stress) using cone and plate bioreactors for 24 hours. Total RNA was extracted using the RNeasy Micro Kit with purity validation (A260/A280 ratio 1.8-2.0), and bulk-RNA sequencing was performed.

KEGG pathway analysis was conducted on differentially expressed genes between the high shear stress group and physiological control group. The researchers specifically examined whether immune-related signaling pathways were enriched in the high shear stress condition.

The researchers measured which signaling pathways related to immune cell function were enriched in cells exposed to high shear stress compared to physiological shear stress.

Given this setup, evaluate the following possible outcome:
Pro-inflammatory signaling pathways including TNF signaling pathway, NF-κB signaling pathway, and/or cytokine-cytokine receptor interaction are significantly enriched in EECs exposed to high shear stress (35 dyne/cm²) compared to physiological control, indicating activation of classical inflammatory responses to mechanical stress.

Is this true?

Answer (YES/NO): YES